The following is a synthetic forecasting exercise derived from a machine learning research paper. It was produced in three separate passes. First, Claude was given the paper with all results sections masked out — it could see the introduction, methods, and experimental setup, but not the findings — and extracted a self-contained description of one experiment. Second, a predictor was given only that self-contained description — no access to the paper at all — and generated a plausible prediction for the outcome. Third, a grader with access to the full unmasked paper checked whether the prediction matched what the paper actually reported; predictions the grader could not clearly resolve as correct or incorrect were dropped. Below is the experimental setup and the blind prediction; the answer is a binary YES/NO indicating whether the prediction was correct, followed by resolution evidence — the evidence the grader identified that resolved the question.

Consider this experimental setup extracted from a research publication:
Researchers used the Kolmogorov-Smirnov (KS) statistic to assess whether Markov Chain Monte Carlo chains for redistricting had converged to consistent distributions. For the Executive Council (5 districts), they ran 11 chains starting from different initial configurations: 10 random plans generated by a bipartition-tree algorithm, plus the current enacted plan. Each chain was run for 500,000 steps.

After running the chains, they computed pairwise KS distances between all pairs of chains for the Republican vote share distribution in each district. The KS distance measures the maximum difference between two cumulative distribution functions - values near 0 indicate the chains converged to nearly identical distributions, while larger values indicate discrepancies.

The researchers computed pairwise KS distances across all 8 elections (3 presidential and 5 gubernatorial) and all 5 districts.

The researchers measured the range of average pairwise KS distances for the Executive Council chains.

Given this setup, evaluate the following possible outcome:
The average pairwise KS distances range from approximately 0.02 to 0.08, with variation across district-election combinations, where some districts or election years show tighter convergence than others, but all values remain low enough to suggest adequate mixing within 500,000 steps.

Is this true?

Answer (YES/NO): NO